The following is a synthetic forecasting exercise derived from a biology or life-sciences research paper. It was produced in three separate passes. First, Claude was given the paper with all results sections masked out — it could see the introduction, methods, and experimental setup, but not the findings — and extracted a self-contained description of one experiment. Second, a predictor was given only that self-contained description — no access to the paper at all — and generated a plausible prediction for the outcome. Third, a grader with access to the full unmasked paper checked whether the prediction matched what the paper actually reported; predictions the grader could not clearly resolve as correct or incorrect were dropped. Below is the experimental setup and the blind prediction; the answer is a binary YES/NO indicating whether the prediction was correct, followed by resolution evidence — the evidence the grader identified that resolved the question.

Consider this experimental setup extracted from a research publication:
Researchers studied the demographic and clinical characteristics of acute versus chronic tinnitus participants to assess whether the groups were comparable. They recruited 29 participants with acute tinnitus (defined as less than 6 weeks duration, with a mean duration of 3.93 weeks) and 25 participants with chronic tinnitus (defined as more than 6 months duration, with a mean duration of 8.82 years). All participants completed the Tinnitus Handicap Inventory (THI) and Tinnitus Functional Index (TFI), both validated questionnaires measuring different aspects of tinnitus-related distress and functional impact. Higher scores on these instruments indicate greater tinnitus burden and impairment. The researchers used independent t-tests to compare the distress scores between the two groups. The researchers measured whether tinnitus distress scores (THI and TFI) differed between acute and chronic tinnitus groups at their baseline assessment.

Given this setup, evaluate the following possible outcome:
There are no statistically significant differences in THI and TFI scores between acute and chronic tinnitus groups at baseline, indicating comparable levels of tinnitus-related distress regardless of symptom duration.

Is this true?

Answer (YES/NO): YES